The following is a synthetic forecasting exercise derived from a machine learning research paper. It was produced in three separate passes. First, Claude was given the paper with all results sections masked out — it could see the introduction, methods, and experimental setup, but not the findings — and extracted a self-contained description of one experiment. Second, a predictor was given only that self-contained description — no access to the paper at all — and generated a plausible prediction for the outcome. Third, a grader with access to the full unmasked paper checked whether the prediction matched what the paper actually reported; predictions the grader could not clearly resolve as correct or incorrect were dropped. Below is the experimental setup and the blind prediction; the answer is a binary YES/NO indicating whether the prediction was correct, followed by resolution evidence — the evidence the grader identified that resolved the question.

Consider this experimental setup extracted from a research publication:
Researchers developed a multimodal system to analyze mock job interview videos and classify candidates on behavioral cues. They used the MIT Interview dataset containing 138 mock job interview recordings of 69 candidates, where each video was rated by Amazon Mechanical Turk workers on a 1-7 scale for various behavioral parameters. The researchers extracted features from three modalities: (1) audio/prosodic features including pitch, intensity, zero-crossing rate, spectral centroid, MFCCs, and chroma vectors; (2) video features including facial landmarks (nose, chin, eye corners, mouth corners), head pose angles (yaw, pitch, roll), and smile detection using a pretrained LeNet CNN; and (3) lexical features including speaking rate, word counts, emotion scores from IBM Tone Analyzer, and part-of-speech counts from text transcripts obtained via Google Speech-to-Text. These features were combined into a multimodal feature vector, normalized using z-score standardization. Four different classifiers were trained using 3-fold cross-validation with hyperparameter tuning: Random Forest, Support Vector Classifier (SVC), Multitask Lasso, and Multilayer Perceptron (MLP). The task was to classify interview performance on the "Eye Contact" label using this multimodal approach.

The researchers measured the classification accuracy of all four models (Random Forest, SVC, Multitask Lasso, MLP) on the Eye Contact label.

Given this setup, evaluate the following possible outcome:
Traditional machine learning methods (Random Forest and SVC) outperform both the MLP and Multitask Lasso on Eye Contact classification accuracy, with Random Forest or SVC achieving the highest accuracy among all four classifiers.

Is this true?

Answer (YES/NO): NO